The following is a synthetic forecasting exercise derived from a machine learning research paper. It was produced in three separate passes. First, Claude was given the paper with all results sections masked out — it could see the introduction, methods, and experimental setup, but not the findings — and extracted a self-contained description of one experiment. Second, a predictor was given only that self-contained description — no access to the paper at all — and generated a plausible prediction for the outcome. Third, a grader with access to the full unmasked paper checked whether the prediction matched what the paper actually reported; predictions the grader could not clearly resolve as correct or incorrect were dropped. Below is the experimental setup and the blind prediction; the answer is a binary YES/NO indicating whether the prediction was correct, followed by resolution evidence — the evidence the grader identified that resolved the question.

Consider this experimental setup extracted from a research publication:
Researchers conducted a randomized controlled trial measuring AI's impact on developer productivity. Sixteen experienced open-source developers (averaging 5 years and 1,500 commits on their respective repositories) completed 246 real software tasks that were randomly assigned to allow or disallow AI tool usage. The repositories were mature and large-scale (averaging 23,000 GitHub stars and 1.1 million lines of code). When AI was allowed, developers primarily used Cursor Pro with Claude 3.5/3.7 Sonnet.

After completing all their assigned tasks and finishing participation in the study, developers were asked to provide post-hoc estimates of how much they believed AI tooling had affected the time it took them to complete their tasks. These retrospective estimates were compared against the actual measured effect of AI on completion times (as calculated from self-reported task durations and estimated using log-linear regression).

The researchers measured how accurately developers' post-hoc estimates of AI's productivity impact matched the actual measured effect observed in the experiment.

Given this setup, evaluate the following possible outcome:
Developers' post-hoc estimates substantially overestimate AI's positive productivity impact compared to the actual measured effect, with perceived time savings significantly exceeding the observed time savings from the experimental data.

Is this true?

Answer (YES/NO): NO